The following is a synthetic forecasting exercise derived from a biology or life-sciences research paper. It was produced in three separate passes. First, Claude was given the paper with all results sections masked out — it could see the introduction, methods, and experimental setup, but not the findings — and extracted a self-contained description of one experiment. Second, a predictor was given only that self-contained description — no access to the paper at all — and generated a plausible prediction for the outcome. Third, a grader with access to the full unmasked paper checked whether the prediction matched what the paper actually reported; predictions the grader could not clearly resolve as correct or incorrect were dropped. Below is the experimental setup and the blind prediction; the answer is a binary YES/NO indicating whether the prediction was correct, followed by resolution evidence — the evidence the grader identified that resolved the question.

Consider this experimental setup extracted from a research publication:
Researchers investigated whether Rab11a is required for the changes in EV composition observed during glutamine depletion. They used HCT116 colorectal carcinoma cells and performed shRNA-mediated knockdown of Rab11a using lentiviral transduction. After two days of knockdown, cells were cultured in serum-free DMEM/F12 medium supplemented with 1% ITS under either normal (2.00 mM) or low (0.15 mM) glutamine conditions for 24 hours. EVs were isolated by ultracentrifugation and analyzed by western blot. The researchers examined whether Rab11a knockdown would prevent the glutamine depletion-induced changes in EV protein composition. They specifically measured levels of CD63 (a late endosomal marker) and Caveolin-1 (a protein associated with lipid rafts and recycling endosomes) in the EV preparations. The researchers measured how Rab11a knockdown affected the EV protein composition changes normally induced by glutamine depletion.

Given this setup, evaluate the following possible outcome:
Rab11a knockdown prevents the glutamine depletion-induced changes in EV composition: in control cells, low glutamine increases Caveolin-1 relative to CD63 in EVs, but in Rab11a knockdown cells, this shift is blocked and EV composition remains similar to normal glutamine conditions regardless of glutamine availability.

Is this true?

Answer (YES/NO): NO